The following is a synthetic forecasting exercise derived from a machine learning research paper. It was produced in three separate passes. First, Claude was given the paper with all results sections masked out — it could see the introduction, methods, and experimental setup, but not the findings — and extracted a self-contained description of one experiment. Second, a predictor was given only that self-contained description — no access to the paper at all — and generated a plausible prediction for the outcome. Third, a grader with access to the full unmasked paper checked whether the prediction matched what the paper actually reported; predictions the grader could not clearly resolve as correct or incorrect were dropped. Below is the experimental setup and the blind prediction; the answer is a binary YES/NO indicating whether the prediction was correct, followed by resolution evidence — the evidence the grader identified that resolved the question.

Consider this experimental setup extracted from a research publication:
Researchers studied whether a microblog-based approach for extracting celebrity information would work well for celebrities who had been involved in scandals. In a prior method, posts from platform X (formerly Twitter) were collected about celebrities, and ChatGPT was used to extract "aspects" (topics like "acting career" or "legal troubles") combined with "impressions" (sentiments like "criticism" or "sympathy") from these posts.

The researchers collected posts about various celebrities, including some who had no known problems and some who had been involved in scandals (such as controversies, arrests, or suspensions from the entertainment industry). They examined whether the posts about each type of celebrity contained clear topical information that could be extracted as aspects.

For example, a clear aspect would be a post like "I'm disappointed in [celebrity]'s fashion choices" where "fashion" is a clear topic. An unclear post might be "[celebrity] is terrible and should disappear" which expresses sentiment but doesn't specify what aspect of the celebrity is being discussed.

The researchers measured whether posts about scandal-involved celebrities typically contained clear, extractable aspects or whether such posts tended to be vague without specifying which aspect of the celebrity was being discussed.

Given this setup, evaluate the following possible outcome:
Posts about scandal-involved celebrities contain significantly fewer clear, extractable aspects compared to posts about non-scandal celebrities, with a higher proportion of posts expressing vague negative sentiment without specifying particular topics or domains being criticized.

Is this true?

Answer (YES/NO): YES